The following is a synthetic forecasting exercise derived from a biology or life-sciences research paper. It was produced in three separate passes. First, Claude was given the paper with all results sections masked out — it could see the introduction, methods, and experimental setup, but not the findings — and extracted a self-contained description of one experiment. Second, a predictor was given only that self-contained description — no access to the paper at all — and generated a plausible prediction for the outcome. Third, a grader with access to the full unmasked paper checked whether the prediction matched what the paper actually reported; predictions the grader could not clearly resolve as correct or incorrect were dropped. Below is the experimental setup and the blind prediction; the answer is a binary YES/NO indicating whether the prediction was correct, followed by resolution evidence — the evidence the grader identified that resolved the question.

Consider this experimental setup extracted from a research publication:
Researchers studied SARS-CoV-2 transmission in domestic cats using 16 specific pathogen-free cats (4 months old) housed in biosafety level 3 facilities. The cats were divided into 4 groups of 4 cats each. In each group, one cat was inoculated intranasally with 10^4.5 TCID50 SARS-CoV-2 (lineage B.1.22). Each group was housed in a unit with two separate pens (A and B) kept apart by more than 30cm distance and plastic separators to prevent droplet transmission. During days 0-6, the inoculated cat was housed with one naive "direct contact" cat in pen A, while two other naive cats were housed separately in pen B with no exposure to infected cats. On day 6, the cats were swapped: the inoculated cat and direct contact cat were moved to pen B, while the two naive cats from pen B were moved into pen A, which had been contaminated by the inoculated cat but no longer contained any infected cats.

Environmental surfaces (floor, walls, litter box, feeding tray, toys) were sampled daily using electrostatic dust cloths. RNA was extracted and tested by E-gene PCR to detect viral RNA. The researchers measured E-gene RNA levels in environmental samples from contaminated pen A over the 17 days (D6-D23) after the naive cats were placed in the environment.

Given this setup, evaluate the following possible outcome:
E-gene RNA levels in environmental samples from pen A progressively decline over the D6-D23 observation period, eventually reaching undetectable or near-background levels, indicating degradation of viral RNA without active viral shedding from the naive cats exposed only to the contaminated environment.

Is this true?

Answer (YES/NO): NO